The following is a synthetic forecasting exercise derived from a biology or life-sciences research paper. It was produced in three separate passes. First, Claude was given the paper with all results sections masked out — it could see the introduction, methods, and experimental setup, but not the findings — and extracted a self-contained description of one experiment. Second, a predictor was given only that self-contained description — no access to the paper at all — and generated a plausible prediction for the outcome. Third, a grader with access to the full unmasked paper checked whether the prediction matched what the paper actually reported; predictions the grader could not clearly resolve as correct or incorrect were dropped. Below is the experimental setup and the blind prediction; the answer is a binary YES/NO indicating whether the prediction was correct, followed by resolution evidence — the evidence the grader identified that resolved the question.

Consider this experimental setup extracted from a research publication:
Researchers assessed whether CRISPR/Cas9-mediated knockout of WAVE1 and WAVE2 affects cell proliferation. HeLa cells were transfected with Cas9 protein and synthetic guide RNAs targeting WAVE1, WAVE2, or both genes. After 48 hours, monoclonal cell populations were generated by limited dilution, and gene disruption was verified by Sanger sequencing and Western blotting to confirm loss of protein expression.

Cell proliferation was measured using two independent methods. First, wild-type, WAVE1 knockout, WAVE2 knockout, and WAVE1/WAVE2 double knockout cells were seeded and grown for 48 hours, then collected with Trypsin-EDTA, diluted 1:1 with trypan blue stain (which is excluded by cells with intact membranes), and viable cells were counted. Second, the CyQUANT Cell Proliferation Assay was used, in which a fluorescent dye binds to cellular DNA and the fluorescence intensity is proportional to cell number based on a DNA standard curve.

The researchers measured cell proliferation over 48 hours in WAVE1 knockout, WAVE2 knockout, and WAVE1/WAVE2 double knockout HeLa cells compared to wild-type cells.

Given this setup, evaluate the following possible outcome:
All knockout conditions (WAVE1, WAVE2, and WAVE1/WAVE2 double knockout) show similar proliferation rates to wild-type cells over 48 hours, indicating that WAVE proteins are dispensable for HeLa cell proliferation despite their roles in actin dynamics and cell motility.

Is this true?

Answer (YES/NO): YES